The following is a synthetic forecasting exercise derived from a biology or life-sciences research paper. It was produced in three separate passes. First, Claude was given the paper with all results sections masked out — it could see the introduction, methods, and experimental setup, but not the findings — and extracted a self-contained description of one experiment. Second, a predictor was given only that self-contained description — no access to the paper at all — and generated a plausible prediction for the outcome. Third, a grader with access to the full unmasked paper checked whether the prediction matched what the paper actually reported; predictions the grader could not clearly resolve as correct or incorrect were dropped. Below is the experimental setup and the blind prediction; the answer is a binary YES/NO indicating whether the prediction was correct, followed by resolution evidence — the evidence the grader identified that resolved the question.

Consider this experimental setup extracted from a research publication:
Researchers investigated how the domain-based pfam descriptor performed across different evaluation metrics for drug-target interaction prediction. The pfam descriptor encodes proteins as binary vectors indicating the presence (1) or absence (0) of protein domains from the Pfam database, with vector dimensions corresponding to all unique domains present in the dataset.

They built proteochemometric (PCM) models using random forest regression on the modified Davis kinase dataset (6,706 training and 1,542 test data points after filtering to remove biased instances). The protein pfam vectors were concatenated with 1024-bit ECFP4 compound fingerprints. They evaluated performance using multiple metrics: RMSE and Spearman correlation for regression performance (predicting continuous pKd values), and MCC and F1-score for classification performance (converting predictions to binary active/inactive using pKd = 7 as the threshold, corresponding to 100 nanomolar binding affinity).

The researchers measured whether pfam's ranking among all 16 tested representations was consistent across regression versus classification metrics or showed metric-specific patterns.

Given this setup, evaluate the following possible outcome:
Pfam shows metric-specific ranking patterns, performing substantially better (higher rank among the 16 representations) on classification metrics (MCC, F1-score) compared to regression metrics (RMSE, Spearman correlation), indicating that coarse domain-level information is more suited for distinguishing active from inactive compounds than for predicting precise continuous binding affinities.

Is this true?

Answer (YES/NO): YES